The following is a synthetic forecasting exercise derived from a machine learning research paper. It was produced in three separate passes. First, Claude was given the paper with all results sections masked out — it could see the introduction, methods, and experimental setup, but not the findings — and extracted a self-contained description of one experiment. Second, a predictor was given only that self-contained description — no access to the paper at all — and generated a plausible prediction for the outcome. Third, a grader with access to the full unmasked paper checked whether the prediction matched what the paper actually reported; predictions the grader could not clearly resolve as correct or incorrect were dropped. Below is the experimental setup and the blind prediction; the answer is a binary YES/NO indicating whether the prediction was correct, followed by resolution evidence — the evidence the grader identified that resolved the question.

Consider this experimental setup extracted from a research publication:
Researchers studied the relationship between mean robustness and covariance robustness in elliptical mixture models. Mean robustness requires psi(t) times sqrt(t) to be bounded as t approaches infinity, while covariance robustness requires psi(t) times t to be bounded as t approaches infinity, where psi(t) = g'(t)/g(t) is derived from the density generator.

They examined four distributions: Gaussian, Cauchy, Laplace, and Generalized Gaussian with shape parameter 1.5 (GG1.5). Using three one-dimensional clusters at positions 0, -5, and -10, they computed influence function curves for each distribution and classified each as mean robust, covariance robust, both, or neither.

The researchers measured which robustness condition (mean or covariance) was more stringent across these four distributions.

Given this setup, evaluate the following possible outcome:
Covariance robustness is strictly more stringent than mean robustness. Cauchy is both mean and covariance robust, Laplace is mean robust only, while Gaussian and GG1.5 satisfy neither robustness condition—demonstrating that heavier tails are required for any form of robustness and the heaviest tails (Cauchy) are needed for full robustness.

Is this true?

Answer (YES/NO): YES